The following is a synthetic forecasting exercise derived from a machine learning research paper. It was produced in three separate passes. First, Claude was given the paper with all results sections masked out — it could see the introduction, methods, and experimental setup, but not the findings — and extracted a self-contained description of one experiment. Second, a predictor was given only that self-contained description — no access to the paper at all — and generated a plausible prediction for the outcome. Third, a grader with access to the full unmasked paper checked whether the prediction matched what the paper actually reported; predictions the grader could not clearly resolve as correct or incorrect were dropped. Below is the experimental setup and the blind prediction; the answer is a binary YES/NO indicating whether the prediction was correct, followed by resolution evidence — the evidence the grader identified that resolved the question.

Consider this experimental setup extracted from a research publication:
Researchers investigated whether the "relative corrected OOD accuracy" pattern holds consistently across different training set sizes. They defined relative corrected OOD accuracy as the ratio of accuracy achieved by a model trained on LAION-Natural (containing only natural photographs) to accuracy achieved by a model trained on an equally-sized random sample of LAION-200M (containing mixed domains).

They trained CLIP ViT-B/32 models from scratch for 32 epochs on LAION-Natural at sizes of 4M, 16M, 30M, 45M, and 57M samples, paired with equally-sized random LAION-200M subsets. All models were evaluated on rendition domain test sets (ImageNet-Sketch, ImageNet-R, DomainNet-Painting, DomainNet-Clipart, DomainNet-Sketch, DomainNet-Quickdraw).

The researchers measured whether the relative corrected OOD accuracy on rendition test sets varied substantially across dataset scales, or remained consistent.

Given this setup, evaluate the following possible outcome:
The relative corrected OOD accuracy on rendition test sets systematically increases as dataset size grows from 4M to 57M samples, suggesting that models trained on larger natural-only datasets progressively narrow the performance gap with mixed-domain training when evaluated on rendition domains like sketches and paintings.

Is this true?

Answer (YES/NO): NO